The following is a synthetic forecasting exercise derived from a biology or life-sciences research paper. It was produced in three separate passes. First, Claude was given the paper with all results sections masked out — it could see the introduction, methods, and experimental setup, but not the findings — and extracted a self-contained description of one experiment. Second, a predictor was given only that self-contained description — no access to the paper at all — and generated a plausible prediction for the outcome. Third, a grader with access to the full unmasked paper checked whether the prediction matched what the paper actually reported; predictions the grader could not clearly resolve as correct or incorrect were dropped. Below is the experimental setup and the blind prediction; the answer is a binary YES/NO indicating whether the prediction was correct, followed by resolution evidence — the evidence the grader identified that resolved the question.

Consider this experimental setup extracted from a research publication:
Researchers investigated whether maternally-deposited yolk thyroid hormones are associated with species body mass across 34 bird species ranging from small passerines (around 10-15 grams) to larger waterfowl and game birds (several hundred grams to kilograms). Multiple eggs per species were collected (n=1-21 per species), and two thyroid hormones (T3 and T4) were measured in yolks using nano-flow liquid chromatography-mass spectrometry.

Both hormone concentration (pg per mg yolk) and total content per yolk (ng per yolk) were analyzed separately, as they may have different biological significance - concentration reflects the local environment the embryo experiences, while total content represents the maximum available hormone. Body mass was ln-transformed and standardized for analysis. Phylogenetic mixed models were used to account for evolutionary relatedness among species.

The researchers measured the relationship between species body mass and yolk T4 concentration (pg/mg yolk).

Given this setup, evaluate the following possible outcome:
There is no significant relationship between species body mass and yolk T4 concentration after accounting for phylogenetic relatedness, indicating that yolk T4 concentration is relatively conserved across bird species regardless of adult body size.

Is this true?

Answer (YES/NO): YES